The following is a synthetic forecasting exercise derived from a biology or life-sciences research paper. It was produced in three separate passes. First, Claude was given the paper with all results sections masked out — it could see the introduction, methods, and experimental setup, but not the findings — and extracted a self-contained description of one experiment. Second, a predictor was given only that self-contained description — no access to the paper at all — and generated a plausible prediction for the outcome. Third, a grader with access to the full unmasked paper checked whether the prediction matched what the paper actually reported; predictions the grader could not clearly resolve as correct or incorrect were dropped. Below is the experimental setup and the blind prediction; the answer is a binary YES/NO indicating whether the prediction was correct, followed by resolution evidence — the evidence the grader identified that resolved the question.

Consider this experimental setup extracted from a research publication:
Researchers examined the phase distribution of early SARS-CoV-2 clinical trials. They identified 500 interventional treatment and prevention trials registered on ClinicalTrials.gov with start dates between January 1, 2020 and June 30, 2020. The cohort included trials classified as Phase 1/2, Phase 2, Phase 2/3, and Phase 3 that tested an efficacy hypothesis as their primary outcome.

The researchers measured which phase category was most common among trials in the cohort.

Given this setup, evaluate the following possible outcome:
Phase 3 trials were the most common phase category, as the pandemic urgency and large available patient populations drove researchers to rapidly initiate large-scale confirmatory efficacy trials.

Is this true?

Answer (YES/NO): NO